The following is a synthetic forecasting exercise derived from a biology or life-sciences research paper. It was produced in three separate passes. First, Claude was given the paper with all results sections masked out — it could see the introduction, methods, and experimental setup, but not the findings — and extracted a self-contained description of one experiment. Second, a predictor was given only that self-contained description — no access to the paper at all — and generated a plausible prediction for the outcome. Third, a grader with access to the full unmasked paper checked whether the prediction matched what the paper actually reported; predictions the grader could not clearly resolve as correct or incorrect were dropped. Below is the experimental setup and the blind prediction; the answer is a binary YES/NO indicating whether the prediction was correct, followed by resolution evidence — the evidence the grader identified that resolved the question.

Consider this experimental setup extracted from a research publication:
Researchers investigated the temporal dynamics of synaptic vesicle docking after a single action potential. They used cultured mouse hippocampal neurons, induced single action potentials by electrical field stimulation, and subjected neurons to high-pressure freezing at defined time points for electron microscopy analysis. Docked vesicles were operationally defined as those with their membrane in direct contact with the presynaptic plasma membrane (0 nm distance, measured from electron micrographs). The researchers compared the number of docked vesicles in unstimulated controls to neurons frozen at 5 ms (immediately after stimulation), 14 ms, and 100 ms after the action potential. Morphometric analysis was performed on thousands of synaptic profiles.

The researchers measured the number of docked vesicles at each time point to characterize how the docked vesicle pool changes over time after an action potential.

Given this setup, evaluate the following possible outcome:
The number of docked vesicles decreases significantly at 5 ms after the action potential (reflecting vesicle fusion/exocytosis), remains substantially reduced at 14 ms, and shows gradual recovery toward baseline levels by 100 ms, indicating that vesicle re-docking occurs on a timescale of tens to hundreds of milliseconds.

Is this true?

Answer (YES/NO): NO